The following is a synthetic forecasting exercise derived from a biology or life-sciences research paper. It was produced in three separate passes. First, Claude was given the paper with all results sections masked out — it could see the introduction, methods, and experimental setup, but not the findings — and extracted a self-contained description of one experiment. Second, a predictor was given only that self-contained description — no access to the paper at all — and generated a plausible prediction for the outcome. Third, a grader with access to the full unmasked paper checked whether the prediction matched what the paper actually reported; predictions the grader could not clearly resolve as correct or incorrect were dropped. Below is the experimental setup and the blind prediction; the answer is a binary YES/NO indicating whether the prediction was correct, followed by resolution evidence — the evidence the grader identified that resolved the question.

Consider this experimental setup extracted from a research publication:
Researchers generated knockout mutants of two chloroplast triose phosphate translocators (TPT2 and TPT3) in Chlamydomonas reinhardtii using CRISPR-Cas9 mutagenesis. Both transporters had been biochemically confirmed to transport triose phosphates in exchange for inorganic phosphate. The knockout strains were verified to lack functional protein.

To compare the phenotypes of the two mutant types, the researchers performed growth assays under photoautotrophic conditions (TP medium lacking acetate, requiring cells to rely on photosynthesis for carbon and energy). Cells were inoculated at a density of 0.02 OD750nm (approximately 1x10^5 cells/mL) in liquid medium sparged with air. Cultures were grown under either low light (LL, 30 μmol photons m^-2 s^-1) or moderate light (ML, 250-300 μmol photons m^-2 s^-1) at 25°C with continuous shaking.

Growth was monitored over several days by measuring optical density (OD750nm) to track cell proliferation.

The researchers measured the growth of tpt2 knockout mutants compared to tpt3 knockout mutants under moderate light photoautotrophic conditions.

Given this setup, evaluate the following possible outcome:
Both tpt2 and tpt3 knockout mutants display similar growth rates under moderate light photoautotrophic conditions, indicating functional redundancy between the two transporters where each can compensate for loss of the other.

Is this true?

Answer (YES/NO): NO